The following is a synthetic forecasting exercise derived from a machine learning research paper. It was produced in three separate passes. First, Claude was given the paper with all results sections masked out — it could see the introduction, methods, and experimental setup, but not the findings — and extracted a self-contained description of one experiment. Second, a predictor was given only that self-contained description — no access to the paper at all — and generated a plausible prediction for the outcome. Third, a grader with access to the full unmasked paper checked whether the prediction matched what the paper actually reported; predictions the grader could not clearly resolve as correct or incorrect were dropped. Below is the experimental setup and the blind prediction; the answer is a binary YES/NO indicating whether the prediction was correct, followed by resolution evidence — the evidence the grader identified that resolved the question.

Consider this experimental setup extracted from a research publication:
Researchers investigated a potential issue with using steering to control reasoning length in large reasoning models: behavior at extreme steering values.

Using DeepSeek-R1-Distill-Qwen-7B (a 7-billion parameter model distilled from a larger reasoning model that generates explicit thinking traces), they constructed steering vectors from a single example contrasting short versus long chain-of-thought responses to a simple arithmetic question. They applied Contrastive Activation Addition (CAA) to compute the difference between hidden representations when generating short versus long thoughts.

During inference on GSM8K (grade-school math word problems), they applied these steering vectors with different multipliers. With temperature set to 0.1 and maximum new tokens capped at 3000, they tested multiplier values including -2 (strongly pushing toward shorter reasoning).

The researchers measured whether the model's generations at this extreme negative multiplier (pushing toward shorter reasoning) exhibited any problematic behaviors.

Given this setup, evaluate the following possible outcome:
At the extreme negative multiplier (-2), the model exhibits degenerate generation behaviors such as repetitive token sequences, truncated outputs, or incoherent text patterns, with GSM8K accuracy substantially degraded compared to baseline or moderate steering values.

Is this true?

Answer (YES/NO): YES